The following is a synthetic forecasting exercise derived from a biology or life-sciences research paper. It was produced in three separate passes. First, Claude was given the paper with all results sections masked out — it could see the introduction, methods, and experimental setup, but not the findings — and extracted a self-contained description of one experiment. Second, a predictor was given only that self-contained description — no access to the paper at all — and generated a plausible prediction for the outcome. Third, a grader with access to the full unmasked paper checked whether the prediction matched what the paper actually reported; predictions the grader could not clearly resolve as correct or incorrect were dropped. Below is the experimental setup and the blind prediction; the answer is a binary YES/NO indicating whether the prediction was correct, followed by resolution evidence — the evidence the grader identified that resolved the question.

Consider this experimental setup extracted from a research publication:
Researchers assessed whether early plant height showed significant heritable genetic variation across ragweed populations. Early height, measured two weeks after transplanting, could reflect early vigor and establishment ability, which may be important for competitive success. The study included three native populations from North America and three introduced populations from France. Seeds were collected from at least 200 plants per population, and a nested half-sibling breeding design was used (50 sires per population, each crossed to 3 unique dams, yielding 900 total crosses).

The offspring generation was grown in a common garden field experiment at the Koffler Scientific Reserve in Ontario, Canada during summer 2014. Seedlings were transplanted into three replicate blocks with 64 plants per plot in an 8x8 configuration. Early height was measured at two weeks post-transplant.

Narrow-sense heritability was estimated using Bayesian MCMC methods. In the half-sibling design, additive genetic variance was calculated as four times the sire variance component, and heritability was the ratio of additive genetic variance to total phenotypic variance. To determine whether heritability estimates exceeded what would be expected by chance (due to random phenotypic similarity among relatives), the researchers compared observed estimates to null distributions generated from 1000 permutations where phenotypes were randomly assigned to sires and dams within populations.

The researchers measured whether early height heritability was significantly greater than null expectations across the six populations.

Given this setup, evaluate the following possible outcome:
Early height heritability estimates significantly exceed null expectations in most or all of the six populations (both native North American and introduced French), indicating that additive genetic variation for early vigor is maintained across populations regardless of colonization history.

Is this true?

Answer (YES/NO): YES